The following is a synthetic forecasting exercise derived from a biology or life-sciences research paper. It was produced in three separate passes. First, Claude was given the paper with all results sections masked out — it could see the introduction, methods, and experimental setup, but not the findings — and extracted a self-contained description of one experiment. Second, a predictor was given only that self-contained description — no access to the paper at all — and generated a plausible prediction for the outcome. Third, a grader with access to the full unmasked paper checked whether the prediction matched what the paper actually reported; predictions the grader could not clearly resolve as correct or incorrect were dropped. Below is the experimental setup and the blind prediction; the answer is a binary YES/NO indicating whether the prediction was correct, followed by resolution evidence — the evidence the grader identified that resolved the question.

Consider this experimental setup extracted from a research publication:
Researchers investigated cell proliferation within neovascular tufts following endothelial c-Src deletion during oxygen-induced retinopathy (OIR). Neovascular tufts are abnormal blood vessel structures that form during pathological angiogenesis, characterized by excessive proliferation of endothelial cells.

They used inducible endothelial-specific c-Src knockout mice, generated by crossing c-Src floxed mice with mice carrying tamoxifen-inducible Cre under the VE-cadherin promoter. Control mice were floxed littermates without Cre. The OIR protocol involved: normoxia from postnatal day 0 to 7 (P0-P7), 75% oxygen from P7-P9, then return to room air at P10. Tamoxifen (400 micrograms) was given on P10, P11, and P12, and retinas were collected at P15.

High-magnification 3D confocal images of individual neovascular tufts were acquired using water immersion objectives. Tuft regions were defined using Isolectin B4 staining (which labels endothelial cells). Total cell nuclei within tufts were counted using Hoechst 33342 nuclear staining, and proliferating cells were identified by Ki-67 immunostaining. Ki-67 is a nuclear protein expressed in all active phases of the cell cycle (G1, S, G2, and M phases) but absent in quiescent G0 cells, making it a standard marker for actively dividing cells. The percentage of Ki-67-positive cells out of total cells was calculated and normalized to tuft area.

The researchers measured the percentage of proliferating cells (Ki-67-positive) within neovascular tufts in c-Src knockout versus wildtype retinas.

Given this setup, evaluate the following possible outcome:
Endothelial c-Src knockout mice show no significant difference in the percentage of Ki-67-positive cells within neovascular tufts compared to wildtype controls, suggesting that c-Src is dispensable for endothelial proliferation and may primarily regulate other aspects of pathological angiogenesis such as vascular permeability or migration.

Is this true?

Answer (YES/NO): YES